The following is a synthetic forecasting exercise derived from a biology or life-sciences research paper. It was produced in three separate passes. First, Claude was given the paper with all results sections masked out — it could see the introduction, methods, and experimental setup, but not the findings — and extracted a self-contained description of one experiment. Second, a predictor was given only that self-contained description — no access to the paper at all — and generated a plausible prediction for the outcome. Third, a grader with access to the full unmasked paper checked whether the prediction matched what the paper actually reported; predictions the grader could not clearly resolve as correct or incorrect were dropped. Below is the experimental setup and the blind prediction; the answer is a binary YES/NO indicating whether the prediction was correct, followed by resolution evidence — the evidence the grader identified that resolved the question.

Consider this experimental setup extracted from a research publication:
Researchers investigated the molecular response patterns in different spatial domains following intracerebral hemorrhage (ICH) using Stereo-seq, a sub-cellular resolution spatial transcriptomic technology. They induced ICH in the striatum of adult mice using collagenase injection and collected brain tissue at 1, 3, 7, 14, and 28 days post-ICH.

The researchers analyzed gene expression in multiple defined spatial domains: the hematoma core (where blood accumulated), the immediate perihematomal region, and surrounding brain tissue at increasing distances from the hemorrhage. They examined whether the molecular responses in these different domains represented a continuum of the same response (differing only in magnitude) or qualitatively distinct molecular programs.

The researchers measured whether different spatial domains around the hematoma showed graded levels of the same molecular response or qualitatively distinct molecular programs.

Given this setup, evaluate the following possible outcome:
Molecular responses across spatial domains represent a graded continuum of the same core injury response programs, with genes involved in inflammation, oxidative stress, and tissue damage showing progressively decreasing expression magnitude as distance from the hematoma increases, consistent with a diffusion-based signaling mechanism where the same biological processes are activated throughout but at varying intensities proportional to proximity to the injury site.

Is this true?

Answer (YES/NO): NO